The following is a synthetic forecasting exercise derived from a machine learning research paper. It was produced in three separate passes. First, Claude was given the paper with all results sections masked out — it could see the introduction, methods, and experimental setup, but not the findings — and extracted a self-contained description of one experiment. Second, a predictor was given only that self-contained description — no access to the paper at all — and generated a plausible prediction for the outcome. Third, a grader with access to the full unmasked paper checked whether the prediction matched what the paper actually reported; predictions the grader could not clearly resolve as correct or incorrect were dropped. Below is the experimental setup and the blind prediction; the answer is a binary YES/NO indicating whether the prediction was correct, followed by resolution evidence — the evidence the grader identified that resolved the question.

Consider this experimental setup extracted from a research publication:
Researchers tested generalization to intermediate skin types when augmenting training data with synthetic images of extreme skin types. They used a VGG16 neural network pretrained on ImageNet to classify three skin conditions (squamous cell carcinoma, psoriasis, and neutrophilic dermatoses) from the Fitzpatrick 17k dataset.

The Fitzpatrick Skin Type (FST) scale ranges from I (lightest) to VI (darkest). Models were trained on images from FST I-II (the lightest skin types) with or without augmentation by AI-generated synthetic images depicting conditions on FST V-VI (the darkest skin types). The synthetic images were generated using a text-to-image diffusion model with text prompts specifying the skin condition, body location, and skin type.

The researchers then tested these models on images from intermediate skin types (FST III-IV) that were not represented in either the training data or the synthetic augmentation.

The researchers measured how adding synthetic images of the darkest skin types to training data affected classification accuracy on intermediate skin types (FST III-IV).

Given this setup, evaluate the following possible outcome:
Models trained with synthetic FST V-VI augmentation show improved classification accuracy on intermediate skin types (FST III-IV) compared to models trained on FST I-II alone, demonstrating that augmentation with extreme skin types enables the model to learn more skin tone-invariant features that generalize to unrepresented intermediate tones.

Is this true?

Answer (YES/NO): NO